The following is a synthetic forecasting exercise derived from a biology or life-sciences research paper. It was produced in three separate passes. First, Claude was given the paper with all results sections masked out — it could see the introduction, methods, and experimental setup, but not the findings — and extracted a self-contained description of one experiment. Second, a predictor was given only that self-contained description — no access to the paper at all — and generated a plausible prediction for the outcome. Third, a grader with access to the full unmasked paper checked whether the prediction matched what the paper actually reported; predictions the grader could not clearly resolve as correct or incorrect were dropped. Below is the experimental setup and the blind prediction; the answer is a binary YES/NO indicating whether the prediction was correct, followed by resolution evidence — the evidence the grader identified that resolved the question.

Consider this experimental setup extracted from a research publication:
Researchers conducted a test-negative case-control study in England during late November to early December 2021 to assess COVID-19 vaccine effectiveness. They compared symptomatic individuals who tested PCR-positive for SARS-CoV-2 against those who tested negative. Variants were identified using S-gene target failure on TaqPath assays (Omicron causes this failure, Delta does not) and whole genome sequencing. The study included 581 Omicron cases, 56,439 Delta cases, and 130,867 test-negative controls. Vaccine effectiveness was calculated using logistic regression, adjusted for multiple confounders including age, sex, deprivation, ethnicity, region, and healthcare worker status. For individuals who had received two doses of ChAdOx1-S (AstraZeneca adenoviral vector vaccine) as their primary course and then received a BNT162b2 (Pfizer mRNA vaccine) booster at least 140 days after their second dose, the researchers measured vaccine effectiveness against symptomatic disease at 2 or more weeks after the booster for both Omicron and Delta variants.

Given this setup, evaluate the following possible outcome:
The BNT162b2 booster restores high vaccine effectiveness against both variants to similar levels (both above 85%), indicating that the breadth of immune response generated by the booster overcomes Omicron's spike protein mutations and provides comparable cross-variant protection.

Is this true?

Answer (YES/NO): NO